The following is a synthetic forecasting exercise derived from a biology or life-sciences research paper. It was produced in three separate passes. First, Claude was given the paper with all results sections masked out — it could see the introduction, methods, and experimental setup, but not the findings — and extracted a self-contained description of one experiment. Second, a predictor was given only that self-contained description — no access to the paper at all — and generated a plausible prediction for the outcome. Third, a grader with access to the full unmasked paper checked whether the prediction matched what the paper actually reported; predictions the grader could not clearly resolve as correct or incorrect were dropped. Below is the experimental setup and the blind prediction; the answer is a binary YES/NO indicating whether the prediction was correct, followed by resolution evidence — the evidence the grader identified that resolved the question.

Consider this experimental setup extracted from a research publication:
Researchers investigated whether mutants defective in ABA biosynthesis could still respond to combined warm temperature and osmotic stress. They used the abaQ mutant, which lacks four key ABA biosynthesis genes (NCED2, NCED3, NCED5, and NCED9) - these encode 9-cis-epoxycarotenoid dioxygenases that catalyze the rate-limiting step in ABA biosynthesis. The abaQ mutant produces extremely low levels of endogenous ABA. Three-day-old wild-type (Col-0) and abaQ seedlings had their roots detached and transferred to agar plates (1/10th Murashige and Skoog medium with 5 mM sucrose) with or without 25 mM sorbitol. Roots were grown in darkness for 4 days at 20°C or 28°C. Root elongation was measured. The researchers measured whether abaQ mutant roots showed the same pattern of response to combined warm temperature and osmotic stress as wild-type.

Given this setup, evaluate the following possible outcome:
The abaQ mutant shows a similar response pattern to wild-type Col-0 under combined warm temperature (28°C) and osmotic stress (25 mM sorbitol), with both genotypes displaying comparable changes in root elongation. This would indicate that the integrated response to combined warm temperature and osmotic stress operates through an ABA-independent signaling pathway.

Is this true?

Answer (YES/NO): YES